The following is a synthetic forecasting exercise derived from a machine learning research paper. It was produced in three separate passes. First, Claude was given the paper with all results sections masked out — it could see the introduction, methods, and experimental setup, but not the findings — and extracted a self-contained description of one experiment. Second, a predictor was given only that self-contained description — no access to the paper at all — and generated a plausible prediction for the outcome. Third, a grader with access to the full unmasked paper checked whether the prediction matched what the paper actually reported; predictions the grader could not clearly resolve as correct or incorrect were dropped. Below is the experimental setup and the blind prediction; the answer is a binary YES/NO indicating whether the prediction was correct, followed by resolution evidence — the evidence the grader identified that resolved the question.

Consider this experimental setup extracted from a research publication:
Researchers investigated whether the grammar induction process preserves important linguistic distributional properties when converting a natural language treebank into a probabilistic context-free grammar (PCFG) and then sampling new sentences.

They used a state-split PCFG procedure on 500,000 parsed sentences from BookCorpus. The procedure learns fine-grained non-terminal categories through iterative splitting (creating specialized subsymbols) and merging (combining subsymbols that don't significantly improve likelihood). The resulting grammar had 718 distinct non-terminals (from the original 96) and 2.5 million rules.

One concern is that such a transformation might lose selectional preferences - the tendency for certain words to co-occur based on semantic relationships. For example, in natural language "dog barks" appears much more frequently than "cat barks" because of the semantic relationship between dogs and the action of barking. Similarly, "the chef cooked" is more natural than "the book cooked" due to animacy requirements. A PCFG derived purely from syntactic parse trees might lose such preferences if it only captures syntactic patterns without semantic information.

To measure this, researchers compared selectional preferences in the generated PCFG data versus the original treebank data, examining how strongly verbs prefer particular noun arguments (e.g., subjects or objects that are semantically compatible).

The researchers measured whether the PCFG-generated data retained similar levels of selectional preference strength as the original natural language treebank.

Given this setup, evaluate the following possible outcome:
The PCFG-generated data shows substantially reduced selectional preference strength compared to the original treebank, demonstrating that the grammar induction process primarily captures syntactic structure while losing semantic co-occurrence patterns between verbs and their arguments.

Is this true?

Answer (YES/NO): YES